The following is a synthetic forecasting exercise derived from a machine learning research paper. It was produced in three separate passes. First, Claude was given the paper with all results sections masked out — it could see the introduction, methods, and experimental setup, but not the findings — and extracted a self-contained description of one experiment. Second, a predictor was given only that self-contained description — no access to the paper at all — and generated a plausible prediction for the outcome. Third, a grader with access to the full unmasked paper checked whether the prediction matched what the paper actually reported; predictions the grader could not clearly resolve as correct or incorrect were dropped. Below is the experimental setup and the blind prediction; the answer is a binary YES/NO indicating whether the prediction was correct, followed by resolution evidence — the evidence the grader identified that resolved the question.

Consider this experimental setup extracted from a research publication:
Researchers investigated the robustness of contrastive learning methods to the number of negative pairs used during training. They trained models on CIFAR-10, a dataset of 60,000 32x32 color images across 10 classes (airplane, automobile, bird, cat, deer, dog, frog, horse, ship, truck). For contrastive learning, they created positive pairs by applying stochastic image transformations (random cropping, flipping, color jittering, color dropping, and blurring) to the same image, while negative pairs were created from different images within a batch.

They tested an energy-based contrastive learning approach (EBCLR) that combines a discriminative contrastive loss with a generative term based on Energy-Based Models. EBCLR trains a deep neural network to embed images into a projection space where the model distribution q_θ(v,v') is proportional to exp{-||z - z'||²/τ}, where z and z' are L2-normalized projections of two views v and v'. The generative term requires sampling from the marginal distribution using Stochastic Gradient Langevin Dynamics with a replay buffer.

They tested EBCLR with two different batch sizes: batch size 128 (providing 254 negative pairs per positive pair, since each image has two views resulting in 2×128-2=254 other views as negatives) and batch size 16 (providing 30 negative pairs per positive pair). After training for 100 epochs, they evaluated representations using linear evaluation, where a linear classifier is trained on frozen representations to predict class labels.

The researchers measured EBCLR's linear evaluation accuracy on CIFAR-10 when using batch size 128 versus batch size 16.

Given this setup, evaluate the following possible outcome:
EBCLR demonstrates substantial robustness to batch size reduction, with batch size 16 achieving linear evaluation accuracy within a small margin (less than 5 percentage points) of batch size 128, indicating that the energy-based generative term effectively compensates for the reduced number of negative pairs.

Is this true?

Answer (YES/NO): YES